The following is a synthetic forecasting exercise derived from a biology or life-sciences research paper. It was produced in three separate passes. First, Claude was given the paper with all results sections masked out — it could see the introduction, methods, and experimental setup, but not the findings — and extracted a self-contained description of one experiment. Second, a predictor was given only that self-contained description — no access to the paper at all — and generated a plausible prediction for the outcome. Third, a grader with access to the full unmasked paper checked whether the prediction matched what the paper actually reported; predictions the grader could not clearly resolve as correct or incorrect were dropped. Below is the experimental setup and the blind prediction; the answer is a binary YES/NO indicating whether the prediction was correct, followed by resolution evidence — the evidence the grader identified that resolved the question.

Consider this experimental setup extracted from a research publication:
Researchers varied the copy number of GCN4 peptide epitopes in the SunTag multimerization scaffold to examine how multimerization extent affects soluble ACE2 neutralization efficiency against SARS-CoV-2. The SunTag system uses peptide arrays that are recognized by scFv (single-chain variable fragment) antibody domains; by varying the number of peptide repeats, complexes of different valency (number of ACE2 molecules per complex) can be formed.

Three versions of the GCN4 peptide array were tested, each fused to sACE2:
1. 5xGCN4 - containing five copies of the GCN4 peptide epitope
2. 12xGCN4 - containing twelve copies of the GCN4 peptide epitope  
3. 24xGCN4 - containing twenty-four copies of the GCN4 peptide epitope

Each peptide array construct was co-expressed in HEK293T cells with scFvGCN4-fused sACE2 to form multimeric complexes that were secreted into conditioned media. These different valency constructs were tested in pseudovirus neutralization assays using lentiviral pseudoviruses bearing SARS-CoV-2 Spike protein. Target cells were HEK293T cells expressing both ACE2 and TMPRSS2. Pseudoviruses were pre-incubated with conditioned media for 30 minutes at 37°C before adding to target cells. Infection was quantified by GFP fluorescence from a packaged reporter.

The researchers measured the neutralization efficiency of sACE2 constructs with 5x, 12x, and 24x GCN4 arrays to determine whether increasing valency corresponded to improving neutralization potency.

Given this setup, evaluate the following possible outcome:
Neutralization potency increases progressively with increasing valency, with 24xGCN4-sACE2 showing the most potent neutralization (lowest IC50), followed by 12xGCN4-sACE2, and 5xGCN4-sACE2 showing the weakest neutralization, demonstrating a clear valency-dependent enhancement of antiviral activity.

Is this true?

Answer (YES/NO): NO